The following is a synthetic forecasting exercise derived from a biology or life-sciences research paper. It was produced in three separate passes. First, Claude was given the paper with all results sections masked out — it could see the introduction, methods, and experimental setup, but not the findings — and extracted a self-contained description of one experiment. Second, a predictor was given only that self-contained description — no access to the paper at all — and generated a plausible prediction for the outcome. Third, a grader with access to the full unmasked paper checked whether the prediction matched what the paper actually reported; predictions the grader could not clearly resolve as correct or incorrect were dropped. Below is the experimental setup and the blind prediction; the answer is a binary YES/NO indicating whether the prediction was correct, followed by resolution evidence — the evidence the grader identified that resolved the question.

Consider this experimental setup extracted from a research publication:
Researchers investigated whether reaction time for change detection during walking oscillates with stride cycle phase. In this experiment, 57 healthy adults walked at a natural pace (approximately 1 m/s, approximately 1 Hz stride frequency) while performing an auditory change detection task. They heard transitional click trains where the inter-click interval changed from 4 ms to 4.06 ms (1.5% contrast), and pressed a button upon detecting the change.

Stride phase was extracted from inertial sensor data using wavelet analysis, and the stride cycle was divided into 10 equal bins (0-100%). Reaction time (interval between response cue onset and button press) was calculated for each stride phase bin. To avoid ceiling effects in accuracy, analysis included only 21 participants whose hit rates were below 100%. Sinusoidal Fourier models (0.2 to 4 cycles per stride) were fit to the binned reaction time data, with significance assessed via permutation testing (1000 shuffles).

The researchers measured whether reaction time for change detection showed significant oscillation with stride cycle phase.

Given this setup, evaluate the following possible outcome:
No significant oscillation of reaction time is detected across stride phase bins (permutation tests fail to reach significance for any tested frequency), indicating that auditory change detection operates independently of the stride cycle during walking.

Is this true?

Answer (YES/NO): NO